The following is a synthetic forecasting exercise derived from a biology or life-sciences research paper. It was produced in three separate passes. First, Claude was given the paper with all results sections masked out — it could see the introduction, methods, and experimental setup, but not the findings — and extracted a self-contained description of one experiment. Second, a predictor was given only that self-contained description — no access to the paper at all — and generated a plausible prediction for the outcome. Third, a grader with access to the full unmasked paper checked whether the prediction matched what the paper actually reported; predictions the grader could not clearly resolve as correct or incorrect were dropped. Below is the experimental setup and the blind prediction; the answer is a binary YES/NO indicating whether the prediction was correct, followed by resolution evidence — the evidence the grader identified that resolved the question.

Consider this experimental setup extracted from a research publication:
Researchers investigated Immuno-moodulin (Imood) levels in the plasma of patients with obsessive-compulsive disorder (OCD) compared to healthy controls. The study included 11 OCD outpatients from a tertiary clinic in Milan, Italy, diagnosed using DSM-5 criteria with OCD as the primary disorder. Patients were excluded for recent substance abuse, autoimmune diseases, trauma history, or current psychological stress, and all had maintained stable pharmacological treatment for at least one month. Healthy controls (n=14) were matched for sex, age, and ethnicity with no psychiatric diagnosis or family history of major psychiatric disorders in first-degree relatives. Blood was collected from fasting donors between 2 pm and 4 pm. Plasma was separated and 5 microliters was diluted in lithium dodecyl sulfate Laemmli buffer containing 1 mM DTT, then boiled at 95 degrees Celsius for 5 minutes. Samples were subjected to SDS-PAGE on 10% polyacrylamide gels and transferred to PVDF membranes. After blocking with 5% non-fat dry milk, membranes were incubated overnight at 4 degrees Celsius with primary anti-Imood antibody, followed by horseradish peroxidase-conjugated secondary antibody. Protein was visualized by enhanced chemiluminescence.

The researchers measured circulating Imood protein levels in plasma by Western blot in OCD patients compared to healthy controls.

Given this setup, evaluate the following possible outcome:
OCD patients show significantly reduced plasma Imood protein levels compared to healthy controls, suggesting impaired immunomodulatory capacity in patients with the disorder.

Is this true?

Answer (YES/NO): NO